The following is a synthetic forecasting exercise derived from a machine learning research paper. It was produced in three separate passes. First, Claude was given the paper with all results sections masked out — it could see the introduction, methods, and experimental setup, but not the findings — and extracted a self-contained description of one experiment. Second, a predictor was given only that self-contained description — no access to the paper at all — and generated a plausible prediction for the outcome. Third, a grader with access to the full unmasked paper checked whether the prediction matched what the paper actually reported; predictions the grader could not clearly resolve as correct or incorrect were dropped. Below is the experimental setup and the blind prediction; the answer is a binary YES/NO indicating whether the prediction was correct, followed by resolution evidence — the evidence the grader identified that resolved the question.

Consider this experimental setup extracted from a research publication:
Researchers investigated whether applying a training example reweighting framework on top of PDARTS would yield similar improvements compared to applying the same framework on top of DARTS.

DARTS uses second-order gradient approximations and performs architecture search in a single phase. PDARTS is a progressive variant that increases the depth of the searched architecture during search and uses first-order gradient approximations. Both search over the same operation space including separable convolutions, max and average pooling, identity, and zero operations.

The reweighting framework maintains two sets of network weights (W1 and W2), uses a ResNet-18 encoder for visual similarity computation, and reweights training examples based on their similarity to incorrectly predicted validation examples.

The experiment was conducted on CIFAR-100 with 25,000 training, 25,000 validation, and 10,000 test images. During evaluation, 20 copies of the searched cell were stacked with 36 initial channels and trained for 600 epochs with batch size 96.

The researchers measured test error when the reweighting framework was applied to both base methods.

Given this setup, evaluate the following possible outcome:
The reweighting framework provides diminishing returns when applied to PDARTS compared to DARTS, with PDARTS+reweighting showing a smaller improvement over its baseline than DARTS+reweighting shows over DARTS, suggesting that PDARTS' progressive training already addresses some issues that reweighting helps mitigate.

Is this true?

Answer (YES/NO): YES